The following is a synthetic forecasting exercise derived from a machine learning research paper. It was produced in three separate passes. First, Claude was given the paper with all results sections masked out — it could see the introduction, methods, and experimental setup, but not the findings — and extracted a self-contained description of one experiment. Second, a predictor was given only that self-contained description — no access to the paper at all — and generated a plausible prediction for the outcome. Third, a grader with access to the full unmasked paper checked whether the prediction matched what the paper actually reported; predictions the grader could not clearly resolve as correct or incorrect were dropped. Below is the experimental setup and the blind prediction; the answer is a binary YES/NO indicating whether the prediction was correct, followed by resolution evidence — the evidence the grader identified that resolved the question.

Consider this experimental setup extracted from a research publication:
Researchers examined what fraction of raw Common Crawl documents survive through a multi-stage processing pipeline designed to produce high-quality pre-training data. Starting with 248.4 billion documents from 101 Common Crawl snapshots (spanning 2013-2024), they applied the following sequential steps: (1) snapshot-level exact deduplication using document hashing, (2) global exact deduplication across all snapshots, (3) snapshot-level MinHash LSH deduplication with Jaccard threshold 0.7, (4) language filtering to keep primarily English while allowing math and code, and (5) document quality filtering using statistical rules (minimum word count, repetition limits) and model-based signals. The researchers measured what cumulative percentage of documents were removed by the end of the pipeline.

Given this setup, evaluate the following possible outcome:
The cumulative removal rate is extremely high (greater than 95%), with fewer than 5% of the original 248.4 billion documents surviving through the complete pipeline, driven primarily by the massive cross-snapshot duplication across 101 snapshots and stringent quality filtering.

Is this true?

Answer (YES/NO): NO